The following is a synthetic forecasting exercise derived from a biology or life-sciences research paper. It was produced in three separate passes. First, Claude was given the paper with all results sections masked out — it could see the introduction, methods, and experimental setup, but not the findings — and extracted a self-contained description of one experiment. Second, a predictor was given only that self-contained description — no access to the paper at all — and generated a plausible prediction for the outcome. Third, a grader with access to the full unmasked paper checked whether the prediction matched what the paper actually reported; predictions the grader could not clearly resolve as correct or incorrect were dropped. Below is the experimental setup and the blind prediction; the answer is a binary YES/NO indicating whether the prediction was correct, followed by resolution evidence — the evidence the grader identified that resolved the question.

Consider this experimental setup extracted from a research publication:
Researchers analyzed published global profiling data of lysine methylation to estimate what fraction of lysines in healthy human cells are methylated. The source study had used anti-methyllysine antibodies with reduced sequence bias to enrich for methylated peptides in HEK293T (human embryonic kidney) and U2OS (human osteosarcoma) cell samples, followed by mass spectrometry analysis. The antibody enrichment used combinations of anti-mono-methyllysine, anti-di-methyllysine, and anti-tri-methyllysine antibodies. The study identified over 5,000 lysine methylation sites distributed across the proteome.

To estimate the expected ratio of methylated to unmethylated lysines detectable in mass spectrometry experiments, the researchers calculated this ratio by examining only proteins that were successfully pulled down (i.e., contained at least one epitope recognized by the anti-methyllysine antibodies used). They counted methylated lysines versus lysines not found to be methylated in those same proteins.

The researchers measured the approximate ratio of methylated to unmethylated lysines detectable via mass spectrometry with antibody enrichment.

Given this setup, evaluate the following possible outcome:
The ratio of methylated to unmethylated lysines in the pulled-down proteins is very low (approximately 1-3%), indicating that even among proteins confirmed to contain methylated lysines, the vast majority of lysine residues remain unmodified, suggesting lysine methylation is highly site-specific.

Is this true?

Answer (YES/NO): YES